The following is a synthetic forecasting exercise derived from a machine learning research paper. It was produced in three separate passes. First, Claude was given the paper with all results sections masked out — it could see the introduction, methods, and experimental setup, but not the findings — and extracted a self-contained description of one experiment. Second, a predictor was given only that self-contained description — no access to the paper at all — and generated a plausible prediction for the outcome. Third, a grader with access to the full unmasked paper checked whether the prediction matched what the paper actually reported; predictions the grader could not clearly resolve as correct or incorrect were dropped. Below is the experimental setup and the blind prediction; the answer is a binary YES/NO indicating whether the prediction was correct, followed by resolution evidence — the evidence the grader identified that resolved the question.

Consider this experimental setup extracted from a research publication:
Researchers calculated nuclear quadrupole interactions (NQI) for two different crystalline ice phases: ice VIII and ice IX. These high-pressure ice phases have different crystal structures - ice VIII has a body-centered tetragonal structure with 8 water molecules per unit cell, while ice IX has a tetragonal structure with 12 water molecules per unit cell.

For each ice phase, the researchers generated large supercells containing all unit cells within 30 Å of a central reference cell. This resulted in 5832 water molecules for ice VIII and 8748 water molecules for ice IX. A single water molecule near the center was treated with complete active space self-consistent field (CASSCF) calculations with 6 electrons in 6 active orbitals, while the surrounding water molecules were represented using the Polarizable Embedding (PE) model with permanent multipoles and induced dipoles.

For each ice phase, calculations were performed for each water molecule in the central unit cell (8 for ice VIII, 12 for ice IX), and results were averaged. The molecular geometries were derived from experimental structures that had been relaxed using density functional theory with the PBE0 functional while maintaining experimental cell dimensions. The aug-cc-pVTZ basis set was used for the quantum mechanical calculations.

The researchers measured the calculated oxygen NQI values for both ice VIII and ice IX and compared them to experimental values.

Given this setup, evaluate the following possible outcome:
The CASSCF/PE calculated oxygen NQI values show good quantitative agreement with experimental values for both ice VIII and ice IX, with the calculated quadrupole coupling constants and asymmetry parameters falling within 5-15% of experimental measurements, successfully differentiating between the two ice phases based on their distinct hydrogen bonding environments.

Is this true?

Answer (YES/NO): NO